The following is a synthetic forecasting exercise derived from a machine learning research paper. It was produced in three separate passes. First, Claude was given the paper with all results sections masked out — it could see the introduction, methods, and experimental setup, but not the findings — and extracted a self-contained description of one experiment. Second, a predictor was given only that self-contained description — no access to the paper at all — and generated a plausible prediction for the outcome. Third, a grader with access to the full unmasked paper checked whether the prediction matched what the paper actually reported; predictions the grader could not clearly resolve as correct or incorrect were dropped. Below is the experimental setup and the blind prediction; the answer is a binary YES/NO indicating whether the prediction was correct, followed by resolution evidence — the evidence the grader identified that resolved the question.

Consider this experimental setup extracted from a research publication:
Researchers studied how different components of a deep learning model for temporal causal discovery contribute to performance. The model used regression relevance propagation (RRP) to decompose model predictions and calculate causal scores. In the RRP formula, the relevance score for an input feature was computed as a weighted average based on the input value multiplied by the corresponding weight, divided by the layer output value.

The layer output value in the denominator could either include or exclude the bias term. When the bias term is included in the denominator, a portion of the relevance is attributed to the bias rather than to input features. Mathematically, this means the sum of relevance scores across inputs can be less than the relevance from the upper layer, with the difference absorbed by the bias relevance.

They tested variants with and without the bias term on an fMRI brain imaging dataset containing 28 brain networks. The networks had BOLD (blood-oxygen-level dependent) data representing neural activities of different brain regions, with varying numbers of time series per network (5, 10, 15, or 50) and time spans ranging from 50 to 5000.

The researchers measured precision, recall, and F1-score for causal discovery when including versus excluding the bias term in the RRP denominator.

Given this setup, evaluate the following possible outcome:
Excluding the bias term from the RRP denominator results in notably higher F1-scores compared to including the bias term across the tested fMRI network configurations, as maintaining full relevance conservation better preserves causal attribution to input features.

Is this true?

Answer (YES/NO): NO